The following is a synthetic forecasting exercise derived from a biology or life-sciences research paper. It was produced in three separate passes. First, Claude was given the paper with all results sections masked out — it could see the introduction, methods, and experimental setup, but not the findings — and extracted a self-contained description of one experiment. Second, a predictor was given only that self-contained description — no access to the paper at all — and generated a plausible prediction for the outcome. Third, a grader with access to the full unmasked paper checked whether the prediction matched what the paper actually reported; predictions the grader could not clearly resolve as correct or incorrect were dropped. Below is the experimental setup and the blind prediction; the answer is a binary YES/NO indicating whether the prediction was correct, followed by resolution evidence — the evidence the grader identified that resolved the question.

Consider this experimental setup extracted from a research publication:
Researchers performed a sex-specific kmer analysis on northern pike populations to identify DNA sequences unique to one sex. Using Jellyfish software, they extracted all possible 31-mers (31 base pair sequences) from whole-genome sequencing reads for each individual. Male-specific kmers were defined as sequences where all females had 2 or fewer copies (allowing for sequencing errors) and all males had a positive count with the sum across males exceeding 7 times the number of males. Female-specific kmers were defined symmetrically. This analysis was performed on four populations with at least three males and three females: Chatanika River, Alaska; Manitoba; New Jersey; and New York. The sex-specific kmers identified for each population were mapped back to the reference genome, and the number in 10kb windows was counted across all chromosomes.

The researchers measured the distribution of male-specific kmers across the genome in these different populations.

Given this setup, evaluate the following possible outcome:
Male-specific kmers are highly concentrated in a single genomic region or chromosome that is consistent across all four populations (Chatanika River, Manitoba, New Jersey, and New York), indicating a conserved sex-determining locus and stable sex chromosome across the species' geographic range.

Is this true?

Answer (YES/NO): NO